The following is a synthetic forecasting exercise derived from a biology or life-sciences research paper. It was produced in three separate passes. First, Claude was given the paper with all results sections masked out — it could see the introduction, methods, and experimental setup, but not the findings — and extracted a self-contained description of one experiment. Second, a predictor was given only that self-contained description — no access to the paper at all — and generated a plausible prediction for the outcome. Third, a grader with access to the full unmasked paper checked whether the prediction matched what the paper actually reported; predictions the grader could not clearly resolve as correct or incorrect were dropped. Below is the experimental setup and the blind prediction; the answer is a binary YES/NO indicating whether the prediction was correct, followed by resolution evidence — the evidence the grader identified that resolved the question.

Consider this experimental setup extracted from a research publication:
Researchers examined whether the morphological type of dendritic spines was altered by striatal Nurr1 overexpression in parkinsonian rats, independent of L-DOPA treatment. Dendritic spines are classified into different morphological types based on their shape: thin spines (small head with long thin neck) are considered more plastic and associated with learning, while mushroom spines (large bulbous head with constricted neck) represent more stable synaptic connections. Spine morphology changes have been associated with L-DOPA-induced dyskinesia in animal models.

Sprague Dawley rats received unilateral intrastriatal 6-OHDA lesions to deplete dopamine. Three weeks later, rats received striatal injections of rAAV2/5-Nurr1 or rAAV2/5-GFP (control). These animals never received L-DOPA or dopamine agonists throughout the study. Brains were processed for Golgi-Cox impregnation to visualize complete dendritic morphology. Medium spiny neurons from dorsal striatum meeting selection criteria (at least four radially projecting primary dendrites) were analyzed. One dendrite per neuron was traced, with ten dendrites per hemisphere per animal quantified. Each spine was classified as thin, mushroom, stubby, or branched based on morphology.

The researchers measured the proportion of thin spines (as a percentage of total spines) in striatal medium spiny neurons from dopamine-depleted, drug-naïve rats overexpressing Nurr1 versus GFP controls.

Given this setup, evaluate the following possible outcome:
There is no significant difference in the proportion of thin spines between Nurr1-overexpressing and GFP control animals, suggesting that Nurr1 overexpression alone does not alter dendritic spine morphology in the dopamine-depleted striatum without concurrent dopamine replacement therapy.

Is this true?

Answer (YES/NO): NO